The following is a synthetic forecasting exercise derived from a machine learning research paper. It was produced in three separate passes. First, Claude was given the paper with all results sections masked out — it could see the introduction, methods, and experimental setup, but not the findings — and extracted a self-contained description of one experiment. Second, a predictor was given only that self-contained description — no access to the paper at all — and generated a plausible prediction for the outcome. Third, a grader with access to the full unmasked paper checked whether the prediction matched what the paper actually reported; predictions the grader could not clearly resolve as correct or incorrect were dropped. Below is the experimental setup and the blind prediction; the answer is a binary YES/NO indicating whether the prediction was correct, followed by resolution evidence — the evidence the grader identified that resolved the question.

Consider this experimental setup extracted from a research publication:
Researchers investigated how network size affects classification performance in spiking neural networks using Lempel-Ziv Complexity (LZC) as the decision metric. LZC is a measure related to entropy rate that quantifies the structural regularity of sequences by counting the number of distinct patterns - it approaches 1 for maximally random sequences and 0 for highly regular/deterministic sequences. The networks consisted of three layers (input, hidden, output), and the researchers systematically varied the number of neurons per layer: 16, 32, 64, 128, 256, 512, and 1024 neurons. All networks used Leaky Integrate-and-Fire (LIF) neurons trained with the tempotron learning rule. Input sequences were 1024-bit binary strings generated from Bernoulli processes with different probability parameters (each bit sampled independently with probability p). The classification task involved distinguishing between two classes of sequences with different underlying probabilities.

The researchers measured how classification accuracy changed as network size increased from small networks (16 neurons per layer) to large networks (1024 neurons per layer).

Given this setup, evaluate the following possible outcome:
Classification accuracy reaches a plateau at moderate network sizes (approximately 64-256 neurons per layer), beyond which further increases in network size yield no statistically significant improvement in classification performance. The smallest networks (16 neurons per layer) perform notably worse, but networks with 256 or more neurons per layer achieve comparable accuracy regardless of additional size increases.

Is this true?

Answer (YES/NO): NO